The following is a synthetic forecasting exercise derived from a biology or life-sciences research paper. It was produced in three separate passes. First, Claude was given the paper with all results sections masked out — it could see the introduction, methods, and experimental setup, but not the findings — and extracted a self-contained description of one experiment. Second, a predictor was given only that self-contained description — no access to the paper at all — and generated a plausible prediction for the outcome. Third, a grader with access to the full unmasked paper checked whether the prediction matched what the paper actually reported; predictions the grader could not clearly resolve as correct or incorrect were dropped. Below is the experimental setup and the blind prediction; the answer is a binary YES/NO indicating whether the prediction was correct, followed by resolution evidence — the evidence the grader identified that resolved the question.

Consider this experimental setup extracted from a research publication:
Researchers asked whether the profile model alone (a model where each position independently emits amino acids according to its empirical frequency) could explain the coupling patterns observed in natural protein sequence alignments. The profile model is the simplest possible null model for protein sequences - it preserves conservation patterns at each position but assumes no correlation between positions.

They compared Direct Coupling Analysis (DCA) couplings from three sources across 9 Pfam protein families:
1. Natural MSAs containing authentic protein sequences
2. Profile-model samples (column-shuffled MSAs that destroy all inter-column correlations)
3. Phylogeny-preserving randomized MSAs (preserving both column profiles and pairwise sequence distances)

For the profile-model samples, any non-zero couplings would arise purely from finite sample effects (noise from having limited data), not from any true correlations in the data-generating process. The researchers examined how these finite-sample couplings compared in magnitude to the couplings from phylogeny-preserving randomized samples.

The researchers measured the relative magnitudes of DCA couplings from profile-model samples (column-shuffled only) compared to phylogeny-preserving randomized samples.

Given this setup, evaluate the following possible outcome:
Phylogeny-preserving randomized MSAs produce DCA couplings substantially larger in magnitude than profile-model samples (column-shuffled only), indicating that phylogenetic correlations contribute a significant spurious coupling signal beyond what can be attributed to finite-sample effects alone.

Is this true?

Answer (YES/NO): YES